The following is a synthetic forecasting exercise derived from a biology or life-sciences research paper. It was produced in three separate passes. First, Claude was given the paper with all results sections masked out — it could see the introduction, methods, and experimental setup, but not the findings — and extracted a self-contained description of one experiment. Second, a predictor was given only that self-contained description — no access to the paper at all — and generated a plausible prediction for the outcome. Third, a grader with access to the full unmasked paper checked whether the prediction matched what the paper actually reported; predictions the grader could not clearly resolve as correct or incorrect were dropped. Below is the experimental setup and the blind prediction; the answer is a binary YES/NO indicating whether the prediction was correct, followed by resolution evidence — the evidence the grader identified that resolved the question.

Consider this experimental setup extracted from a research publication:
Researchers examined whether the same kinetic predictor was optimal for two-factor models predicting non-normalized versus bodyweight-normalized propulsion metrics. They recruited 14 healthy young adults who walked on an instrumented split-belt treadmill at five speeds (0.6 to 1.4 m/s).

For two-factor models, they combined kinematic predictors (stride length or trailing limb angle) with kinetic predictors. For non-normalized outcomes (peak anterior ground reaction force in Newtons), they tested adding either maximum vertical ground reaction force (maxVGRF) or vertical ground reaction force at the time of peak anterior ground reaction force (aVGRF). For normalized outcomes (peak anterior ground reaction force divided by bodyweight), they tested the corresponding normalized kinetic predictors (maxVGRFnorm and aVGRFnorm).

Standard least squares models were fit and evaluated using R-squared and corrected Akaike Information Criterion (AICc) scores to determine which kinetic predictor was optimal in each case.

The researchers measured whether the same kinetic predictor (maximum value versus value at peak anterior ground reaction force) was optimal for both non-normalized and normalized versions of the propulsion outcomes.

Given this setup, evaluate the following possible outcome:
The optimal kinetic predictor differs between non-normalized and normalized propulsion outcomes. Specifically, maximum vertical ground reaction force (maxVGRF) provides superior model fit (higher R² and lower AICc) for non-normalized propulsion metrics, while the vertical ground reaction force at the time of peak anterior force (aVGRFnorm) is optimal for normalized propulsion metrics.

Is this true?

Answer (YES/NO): YES